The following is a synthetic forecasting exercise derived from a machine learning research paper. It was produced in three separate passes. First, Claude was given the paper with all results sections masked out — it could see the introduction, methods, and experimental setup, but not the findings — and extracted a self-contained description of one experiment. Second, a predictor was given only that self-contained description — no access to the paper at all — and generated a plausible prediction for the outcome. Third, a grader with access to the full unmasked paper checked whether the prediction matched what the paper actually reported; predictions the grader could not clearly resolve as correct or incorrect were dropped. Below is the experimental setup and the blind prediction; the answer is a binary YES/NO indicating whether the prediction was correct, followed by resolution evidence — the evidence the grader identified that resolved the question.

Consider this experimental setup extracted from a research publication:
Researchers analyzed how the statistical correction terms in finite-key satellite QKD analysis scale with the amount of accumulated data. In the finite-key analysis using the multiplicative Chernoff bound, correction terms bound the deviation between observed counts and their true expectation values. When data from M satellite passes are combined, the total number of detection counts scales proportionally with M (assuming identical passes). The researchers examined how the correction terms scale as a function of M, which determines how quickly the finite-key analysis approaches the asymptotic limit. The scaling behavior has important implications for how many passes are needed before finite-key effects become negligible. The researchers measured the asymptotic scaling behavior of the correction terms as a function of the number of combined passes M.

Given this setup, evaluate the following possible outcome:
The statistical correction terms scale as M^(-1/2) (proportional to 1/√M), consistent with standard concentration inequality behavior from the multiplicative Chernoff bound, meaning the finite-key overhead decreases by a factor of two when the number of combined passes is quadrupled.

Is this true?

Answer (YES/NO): YES